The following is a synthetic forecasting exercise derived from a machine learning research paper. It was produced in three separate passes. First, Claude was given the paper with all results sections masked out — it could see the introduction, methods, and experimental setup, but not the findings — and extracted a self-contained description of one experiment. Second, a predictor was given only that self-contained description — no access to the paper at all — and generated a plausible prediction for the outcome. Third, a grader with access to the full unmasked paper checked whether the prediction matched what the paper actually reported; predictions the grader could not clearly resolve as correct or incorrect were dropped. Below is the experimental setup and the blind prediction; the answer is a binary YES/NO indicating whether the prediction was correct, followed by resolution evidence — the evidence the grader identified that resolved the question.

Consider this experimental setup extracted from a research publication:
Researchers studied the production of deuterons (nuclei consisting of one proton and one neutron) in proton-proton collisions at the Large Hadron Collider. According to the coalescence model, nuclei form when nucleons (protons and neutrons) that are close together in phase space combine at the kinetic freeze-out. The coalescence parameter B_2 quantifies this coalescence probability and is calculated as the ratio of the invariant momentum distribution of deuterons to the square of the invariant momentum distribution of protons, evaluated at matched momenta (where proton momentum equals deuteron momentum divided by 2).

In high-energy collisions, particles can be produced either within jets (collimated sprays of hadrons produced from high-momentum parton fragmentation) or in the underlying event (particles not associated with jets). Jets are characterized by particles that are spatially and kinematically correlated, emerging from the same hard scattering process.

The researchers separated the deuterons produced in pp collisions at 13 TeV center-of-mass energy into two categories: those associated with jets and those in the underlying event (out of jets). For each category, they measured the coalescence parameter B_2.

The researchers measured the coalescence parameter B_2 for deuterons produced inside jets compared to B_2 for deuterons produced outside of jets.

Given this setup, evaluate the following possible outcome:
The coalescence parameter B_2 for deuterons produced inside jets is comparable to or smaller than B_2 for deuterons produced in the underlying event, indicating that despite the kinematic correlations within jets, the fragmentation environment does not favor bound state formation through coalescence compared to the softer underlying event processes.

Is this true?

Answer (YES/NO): NO